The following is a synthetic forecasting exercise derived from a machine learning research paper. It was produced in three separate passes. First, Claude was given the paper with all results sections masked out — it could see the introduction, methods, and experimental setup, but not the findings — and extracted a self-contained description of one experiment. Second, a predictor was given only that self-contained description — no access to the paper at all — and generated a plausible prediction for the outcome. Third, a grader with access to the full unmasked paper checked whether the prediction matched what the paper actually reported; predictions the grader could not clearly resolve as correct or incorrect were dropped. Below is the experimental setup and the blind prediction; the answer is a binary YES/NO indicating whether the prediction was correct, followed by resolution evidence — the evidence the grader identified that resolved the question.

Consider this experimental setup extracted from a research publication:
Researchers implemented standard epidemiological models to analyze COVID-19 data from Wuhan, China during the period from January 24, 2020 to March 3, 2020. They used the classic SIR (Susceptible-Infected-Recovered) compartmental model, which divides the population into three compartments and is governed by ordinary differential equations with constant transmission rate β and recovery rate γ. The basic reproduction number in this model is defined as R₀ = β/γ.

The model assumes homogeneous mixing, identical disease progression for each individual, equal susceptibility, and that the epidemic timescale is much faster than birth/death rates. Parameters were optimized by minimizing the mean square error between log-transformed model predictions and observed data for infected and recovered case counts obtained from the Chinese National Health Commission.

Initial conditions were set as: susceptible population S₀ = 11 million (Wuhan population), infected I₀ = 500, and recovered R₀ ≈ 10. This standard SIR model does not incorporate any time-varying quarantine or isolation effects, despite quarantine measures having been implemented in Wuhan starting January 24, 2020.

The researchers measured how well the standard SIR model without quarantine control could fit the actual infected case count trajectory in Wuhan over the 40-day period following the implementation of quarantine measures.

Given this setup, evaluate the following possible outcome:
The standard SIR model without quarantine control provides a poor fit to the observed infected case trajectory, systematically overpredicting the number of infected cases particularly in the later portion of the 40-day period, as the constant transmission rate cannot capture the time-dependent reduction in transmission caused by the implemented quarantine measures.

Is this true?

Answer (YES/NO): YES